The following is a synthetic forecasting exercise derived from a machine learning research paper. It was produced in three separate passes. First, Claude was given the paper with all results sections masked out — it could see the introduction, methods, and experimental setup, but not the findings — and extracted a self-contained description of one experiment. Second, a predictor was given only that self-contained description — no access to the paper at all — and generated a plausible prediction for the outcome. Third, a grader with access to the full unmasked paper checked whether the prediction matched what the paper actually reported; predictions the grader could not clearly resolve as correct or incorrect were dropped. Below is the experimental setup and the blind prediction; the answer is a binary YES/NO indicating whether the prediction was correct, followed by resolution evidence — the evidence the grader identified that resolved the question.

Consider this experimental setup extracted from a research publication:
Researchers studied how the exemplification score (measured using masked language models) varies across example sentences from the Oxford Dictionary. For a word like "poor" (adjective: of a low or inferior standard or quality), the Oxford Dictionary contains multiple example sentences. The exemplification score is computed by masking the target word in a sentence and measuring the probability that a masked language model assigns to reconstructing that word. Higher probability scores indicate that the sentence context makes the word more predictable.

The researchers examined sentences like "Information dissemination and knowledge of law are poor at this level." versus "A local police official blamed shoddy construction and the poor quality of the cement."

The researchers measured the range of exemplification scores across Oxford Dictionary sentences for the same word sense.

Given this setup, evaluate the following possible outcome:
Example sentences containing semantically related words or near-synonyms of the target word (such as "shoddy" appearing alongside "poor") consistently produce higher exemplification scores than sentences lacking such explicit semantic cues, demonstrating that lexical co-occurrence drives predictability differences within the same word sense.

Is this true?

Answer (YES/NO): NO